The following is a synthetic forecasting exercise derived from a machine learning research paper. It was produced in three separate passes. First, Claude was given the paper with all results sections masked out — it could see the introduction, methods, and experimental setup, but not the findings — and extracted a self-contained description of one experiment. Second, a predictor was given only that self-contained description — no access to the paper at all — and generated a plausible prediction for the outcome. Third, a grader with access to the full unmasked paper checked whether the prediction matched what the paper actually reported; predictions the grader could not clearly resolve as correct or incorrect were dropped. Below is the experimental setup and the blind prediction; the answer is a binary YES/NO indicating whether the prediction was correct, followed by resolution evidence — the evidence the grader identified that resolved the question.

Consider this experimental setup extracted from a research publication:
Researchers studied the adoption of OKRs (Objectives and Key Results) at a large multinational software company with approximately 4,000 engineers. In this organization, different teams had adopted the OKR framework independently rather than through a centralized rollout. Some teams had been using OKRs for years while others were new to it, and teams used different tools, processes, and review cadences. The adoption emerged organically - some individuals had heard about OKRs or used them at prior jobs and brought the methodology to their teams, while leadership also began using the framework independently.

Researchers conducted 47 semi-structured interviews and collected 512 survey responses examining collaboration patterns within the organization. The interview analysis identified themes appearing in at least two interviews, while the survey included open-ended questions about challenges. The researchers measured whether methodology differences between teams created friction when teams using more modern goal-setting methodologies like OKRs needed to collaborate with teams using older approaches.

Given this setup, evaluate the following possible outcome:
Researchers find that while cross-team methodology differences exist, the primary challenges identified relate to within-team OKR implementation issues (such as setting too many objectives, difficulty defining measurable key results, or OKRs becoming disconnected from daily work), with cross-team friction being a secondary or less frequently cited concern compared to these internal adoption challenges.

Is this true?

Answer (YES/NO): YES